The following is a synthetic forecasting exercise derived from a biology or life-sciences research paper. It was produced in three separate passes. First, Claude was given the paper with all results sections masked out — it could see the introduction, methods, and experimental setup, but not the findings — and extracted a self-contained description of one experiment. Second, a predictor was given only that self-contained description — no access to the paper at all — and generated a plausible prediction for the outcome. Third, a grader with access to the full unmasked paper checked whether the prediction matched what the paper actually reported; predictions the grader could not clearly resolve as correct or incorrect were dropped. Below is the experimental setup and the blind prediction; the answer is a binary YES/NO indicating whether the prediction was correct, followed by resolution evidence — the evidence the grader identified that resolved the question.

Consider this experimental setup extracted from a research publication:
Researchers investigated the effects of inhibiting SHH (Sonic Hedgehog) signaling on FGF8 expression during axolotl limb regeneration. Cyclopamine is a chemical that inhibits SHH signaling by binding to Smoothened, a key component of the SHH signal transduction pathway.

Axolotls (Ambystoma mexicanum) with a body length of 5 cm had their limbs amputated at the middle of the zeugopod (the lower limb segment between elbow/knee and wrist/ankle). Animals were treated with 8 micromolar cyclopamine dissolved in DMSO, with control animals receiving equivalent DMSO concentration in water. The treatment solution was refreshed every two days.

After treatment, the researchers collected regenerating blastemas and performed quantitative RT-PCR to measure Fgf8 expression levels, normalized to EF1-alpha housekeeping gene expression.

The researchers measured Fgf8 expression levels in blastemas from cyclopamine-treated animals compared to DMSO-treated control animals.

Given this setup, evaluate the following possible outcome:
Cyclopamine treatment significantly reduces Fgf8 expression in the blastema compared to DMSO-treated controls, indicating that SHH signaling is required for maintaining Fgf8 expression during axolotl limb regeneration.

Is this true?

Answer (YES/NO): YES